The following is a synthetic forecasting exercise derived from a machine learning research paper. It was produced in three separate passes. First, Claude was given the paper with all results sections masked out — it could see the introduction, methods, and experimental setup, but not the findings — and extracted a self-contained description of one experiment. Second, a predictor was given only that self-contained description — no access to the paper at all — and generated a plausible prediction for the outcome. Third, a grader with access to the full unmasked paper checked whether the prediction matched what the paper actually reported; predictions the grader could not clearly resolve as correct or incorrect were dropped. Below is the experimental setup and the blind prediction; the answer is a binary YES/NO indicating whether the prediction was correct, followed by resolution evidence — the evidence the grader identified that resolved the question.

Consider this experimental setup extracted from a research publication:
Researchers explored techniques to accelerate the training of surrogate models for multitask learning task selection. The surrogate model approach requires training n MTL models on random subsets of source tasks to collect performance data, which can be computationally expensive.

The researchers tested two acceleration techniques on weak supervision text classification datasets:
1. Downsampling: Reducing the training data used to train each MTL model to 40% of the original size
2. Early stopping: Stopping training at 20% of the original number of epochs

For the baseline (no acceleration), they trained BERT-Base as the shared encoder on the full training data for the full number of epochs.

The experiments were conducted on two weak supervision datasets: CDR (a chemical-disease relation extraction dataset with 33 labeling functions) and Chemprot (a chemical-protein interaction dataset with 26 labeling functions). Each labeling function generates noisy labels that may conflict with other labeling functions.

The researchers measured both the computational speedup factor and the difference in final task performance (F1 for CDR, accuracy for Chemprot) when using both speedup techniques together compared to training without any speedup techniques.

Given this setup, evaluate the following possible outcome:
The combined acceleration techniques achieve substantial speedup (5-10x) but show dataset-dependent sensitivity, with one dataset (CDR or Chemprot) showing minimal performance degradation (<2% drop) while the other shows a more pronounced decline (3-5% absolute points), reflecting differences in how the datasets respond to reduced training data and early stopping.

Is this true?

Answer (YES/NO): NO